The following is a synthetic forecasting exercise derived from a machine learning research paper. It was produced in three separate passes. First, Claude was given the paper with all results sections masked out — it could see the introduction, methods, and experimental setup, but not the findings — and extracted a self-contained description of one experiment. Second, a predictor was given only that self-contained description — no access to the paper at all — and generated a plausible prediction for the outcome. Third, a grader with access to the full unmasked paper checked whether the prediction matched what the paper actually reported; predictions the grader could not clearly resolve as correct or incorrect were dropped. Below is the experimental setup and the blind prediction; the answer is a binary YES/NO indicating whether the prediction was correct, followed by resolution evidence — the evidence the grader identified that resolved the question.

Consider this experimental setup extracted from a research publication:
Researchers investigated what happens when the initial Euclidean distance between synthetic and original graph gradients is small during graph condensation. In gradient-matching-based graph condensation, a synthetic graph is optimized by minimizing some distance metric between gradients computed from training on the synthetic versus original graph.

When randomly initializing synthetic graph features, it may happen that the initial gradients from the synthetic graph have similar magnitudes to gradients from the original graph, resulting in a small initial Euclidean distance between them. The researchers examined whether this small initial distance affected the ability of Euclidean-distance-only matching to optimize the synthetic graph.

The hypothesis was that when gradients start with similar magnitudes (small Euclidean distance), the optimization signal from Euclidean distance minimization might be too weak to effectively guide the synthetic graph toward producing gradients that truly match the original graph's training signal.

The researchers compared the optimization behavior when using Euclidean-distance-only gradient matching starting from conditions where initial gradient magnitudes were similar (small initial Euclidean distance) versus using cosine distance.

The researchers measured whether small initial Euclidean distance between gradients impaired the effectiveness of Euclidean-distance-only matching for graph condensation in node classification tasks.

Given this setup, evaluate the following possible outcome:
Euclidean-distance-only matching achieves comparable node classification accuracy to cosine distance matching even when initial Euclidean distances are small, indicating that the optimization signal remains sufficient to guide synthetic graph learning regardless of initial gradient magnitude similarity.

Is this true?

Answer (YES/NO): NO